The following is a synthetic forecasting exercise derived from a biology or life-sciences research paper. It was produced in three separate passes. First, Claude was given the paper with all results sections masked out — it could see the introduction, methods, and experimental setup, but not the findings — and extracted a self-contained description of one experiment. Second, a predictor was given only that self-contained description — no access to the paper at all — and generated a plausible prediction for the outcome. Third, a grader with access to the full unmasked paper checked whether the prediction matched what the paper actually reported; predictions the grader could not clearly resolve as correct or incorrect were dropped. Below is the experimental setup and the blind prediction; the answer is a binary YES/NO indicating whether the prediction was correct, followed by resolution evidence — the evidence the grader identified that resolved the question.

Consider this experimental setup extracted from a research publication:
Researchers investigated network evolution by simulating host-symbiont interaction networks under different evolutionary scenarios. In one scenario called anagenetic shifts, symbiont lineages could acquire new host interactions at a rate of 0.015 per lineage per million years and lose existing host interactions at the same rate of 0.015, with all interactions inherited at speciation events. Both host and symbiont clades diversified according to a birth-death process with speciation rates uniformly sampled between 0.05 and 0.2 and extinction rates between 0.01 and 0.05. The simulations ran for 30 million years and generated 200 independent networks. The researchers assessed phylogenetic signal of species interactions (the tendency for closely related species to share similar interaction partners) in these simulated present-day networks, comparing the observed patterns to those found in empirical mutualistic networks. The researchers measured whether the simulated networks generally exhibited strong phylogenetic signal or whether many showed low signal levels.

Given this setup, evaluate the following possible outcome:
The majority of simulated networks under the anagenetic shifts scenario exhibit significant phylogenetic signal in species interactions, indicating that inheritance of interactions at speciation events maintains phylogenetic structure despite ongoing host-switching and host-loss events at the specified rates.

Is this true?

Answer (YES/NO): NO